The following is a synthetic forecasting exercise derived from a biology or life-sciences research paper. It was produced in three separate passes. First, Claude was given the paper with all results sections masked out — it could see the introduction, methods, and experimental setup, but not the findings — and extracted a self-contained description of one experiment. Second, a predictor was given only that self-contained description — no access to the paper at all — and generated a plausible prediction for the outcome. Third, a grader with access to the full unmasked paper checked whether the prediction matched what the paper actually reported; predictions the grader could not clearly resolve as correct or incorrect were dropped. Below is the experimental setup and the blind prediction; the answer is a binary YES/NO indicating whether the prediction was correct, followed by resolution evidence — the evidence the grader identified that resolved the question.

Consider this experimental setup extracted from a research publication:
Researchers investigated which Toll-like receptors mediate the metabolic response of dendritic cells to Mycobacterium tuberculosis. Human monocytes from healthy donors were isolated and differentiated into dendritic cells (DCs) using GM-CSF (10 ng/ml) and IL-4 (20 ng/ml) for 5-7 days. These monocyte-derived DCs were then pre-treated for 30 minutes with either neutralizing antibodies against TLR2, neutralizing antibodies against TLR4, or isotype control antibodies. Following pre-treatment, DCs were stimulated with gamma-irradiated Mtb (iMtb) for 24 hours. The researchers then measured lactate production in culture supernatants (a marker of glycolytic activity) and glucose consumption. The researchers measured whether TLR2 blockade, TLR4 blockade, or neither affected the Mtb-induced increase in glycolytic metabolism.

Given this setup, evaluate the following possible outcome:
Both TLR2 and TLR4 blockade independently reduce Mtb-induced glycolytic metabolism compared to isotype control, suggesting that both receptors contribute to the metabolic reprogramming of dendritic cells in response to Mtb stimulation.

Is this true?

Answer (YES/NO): NO